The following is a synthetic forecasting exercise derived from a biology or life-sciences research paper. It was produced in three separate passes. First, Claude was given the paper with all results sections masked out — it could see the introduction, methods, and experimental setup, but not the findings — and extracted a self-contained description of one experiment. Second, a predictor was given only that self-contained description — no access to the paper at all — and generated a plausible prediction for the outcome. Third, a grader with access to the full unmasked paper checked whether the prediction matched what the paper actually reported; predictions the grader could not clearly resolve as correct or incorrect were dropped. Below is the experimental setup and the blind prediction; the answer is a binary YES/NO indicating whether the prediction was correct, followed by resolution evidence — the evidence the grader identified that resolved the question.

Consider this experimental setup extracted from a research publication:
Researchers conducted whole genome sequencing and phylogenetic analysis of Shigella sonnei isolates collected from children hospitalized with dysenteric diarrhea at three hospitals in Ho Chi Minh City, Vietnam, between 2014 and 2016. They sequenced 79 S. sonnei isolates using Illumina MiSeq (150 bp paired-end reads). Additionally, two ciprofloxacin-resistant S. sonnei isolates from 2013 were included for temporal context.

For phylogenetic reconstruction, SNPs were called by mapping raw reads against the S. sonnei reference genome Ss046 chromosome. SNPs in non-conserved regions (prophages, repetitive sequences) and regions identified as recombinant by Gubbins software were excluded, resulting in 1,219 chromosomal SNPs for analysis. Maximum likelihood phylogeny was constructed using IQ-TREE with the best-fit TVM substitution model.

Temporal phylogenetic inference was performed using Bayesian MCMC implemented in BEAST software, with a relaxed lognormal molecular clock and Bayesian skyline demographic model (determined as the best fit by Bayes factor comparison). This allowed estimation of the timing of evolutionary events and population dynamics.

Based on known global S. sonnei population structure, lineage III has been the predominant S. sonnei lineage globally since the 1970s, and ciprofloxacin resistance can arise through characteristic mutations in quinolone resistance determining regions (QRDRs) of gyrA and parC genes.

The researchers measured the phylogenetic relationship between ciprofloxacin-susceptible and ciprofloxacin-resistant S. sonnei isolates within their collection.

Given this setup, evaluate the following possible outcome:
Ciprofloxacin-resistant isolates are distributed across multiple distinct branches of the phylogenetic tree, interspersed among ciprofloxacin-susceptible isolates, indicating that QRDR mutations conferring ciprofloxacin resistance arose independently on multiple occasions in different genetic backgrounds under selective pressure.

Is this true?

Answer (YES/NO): NO